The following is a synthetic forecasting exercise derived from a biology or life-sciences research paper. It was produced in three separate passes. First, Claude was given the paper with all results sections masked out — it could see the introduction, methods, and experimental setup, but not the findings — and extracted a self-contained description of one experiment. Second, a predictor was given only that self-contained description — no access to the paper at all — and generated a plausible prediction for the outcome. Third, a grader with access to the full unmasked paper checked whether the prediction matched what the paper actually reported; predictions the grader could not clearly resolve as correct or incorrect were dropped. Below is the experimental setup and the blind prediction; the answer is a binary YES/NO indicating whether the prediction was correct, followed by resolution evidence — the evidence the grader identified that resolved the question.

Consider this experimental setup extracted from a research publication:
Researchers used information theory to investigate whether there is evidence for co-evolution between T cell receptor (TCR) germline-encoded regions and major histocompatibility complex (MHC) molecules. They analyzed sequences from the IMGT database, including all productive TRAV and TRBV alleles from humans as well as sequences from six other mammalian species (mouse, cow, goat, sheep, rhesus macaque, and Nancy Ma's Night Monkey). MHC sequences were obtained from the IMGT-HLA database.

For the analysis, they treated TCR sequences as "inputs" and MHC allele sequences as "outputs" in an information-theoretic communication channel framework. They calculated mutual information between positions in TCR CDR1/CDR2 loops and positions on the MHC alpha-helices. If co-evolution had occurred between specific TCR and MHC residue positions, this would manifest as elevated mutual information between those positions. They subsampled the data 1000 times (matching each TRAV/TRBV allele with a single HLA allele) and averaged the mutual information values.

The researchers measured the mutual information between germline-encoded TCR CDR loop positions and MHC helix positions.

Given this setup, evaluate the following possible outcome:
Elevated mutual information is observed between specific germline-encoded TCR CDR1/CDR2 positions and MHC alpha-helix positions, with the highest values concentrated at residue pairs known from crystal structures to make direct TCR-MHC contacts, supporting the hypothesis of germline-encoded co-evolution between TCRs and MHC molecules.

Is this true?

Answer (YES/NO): NO